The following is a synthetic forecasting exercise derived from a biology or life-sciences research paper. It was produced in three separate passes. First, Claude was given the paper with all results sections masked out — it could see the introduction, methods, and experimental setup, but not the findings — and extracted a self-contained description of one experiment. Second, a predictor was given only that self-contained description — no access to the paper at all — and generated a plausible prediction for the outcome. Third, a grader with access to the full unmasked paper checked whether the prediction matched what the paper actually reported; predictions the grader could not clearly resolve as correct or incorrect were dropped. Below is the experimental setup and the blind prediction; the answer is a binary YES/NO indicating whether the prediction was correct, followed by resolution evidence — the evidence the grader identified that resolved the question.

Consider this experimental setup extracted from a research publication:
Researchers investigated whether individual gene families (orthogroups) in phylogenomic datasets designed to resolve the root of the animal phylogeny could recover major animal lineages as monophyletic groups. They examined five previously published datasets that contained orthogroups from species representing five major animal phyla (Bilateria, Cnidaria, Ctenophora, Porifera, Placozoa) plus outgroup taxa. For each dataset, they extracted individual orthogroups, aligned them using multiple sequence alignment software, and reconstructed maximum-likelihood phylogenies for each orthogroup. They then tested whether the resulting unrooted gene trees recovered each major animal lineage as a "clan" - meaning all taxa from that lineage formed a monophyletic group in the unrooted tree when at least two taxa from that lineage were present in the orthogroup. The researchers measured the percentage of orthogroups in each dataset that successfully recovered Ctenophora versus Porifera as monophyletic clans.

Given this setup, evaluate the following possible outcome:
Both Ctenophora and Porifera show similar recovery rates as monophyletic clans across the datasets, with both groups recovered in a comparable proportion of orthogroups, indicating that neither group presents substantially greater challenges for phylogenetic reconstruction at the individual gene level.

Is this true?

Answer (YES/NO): NO